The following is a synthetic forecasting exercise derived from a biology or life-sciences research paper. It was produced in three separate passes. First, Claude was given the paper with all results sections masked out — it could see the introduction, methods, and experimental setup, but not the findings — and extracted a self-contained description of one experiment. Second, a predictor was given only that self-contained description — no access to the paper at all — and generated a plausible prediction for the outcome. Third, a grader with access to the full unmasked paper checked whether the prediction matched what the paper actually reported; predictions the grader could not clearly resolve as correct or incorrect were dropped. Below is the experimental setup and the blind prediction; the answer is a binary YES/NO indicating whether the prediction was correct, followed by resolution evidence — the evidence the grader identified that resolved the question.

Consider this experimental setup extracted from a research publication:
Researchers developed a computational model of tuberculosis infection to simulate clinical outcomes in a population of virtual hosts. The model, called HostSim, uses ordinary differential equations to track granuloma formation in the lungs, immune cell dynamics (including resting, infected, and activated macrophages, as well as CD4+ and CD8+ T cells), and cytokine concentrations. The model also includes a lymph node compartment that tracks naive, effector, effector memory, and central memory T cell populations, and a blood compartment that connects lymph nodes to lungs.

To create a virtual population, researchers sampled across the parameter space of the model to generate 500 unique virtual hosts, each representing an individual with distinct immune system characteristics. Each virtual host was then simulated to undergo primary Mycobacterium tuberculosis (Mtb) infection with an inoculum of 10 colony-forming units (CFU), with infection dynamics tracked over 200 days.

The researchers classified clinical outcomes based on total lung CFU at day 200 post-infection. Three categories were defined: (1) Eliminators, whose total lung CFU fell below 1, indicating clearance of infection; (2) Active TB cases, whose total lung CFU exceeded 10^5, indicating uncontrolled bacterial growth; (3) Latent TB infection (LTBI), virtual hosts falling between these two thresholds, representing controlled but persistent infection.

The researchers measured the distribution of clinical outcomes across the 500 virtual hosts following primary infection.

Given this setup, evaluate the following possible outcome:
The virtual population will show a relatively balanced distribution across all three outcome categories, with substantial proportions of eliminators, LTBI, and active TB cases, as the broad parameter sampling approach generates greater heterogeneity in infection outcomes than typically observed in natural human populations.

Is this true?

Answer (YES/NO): NO